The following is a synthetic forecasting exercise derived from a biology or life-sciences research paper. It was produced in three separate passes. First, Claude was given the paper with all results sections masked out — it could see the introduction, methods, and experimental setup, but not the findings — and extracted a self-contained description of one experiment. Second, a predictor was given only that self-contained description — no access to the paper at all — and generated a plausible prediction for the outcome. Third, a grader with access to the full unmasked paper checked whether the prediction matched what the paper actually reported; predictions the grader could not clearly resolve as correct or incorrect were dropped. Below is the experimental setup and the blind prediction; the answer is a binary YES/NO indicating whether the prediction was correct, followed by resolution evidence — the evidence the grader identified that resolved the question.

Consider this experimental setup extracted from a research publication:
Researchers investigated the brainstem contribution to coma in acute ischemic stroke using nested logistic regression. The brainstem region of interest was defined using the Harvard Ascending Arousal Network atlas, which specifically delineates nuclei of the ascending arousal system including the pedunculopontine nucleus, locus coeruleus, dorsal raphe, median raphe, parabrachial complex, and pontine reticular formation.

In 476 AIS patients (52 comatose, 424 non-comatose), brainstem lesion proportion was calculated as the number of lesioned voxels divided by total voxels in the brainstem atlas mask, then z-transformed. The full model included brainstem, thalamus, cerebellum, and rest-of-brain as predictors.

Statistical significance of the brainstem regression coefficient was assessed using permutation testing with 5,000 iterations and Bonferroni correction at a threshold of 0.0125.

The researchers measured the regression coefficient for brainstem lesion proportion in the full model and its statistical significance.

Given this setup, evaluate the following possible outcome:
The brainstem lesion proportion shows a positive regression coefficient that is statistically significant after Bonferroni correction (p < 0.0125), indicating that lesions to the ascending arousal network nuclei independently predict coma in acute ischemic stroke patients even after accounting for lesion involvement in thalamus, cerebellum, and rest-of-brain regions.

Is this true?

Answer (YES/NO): YES